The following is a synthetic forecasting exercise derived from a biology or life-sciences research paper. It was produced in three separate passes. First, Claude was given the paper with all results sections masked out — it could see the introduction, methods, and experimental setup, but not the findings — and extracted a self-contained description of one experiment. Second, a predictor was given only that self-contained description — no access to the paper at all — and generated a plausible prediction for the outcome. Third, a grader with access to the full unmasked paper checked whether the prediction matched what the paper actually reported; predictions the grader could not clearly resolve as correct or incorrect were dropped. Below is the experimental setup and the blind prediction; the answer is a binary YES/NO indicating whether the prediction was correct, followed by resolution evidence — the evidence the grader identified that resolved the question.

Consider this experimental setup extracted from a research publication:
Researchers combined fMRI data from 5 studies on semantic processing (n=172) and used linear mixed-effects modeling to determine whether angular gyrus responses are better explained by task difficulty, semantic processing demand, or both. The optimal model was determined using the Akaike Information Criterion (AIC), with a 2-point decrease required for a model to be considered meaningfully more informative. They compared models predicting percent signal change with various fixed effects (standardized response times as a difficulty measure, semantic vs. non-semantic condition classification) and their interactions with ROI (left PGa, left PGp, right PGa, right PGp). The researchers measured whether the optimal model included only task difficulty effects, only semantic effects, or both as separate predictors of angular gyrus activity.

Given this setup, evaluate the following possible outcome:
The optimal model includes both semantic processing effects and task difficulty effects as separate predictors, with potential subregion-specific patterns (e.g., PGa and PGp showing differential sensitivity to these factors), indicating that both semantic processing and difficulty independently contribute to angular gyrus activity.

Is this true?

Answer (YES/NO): YES